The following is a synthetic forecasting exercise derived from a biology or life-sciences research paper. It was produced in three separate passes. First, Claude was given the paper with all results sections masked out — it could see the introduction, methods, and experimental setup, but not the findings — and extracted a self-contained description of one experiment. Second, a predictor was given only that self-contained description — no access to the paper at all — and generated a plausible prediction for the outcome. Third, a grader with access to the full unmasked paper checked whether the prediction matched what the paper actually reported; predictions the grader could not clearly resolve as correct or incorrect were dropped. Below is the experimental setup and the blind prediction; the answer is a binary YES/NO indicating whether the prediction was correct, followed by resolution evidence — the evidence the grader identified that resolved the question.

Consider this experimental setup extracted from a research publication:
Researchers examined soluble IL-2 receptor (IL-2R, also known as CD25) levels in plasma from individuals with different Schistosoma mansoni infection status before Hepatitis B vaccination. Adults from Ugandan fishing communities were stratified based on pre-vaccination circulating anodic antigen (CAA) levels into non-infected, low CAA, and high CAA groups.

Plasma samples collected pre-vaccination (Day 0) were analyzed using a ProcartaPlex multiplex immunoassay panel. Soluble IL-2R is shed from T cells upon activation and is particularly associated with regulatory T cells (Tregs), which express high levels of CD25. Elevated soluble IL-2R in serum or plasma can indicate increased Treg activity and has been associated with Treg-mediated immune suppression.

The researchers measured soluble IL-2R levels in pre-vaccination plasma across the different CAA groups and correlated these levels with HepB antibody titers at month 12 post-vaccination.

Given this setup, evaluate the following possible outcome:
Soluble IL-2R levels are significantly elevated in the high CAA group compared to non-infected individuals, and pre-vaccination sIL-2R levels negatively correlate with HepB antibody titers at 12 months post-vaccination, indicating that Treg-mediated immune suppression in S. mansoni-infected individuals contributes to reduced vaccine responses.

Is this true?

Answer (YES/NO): NO